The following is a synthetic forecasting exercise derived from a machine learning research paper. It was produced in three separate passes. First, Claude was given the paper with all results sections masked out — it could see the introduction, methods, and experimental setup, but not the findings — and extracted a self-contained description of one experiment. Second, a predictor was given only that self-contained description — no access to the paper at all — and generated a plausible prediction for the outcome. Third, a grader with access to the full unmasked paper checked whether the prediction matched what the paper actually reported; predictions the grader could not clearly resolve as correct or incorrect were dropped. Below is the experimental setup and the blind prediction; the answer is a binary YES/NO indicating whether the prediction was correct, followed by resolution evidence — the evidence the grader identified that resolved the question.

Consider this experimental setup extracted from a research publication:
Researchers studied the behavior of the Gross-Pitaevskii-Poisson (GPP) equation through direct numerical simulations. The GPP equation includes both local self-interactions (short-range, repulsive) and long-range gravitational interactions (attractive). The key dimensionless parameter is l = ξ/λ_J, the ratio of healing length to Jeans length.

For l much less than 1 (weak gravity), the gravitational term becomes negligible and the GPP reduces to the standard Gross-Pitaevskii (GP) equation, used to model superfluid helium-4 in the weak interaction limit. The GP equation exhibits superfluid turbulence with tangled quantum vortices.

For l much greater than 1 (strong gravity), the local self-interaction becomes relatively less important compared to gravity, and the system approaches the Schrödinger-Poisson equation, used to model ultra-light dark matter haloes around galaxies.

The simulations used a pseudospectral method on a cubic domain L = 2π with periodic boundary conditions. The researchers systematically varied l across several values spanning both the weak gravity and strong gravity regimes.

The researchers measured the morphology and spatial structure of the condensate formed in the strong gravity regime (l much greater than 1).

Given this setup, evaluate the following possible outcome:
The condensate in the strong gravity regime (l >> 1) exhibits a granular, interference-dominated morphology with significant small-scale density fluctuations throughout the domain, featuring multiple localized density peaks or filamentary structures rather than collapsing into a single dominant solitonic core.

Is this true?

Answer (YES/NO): NO